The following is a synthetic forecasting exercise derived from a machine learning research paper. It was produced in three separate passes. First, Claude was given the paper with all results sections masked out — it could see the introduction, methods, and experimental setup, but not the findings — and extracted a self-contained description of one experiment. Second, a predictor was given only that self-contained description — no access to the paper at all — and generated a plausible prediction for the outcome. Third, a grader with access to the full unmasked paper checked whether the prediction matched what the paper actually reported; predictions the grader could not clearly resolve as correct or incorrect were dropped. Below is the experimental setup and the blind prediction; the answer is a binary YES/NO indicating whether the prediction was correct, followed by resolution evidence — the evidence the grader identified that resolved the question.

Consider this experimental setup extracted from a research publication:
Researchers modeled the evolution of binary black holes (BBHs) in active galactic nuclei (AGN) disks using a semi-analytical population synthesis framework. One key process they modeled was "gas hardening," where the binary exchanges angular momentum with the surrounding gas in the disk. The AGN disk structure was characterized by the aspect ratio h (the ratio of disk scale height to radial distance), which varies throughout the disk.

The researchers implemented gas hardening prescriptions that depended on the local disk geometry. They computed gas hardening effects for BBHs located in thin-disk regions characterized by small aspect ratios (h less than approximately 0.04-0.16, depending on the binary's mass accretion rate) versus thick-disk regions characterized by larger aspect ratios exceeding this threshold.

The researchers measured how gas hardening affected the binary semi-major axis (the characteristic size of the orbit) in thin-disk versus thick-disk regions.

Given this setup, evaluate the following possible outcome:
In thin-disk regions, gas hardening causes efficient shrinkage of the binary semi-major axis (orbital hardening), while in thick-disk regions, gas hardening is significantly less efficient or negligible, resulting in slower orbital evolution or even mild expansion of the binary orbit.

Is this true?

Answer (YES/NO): NO